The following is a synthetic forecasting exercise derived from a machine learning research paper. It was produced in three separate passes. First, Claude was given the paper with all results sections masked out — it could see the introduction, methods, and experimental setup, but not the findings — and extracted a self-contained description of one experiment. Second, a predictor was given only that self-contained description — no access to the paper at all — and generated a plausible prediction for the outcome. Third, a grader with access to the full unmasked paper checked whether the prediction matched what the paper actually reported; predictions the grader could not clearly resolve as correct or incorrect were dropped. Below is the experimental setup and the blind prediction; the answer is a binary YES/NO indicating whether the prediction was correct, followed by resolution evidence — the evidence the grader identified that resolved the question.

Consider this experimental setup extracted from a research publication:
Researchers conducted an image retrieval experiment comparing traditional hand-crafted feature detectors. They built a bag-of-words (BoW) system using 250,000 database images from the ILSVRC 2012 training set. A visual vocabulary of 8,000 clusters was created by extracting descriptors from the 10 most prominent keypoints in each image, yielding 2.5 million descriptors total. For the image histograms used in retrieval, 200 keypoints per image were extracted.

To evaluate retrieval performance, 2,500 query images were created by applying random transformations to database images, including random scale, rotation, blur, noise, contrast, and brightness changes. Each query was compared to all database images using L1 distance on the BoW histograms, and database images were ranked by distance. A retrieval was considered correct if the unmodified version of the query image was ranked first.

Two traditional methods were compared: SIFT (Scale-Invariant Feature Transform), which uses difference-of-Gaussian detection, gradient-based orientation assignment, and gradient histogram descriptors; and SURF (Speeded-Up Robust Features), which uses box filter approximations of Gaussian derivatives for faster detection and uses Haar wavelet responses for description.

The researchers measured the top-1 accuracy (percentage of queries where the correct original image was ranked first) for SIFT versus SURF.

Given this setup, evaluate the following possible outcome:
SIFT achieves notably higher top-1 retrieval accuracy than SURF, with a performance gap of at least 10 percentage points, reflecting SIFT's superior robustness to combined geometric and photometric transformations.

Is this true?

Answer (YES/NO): NO